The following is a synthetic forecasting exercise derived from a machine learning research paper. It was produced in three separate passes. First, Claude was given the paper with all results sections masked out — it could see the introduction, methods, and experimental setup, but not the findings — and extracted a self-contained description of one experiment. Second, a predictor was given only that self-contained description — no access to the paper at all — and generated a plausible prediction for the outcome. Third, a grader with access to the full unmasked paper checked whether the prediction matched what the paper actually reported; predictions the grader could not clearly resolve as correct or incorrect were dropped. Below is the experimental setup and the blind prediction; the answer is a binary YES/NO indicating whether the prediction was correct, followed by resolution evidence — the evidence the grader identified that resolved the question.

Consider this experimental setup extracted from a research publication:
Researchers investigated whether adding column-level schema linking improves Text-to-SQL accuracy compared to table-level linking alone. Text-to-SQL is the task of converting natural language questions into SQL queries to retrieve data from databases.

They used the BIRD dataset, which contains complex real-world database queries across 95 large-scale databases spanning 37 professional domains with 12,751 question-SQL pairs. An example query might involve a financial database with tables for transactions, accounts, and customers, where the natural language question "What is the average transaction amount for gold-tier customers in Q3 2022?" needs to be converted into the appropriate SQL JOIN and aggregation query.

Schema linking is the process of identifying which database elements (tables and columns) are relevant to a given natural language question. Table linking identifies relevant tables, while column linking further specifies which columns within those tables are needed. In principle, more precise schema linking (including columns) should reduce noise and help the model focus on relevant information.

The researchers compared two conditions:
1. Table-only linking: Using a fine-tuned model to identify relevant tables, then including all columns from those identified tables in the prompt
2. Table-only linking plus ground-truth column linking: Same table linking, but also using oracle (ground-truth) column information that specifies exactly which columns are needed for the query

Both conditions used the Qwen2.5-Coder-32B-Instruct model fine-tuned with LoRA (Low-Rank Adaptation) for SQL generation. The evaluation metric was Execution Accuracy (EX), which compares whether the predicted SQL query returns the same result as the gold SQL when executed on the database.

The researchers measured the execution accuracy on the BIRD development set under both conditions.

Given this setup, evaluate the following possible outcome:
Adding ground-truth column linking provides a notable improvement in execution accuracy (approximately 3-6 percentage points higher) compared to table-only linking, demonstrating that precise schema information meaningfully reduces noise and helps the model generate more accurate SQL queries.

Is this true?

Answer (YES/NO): NO